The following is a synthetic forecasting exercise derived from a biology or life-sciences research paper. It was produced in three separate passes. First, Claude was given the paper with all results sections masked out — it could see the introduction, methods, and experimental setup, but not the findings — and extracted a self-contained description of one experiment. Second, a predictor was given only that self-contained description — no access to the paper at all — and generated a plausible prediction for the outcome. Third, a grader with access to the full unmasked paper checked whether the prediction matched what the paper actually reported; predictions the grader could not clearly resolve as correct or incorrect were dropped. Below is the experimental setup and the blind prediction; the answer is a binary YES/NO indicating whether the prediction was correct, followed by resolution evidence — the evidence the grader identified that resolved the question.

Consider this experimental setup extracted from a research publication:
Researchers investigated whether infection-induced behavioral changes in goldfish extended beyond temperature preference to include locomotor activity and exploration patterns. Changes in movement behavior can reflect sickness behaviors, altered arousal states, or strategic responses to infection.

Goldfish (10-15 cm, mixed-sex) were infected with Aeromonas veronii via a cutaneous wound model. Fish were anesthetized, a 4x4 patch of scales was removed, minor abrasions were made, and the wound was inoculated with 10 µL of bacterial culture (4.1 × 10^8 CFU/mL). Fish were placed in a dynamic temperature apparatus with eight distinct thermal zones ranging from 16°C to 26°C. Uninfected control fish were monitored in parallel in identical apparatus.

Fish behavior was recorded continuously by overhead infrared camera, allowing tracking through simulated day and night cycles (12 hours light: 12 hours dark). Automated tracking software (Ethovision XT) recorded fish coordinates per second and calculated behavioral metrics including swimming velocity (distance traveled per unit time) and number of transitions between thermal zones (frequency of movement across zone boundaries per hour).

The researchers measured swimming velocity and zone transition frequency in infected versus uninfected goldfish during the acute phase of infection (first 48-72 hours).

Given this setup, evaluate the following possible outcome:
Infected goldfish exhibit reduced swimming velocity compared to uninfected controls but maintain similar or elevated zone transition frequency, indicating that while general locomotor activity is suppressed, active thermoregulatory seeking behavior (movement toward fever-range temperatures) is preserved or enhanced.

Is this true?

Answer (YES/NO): NO